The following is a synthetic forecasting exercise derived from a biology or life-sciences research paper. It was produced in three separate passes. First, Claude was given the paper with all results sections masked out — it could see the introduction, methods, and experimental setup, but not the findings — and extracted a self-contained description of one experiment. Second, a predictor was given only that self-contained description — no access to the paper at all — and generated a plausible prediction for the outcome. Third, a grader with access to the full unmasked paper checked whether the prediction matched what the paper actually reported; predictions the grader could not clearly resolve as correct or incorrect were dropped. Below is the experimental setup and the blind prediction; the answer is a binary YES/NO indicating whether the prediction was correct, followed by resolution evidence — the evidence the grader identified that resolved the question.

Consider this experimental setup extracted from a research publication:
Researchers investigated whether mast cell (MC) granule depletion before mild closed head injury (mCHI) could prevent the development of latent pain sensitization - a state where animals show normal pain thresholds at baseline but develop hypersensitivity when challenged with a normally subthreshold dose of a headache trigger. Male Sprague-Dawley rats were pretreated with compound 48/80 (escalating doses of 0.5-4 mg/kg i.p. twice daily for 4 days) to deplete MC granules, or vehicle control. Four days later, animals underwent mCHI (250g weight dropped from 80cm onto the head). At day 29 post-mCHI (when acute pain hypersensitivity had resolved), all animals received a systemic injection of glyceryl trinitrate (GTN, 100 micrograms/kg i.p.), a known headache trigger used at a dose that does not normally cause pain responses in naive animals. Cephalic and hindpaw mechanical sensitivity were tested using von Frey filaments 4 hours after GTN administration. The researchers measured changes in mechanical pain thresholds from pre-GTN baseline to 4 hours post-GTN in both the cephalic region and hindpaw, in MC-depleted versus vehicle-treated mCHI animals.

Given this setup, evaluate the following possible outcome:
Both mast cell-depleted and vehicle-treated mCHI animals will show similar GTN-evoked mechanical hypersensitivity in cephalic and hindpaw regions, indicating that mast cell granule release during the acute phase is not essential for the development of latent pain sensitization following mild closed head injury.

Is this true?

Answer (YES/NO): NO